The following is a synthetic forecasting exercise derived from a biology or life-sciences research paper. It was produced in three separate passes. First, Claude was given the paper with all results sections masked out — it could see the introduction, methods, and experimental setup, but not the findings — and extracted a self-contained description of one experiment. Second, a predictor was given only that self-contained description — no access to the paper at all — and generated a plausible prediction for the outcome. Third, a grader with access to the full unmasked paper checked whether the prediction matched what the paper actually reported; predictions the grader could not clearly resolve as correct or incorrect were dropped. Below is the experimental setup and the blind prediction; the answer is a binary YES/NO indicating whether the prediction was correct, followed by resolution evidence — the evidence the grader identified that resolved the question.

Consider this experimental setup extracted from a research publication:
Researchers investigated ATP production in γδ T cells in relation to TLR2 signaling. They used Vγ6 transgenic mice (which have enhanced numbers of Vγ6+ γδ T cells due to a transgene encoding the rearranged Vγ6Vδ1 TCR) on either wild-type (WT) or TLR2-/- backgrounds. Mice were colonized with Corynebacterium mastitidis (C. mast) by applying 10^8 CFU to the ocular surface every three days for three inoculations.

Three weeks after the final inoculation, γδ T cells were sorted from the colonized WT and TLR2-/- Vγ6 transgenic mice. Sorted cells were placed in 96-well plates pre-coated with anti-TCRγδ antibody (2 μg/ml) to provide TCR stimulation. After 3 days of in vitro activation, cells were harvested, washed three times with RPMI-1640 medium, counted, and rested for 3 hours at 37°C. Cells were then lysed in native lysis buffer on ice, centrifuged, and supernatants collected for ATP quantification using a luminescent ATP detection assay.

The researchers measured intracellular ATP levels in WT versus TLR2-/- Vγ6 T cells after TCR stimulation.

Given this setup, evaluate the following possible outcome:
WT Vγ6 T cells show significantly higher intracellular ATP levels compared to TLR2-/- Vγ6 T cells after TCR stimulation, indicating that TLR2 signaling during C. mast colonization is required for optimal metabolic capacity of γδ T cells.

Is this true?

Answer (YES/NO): YES